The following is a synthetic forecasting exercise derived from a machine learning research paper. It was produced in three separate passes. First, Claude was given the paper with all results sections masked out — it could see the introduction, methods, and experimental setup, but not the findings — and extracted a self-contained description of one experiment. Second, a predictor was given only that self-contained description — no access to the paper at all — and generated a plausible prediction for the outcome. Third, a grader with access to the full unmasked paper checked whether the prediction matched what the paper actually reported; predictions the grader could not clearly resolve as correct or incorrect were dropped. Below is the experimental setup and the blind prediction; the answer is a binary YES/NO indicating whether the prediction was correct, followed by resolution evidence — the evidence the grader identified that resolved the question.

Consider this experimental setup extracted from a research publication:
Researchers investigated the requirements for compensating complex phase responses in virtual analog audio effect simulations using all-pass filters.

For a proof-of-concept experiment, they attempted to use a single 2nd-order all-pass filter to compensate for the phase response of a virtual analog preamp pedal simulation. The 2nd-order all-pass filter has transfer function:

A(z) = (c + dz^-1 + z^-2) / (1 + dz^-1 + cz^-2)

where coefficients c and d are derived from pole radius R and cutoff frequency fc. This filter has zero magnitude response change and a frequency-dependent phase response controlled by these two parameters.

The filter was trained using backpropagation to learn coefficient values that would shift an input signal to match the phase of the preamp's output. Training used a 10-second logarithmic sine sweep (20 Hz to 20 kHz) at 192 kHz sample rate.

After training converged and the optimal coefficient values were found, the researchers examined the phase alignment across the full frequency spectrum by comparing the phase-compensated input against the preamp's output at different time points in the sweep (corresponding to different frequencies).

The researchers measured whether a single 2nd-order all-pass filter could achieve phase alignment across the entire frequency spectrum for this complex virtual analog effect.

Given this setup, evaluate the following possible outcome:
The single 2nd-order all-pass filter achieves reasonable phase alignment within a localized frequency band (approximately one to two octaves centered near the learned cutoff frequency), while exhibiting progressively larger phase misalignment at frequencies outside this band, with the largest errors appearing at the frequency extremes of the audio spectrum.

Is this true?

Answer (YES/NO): NO